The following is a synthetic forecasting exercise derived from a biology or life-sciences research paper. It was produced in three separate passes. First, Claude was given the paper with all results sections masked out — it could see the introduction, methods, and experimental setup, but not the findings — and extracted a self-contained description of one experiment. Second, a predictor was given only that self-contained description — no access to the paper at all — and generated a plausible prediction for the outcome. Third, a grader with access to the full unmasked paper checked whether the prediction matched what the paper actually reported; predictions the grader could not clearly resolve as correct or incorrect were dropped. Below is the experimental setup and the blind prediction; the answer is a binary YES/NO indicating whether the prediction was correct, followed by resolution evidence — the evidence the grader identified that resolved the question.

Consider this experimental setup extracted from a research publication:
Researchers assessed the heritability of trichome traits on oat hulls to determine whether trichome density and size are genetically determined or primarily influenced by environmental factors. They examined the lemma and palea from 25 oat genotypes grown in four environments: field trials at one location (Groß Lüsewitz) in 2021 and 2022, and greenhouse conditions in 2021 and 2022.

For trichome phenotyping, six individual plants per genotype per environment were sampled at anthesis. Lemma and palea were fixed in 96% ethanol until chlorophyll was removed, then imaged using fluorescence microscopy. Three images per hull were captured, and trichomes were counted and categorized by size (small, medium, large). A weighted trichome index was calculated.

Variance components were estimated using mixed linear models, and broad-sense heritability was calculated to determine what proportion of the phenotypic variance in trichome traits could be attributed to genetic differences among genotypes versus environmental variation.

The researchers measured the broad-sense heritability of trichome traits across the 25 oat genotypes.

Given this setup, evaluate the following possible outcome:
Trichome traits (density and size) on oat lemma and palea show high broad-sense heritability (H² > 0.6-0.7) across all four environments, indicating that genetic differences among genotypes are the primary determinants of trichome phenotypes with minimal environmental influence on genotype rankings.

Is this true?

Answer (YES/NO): YES